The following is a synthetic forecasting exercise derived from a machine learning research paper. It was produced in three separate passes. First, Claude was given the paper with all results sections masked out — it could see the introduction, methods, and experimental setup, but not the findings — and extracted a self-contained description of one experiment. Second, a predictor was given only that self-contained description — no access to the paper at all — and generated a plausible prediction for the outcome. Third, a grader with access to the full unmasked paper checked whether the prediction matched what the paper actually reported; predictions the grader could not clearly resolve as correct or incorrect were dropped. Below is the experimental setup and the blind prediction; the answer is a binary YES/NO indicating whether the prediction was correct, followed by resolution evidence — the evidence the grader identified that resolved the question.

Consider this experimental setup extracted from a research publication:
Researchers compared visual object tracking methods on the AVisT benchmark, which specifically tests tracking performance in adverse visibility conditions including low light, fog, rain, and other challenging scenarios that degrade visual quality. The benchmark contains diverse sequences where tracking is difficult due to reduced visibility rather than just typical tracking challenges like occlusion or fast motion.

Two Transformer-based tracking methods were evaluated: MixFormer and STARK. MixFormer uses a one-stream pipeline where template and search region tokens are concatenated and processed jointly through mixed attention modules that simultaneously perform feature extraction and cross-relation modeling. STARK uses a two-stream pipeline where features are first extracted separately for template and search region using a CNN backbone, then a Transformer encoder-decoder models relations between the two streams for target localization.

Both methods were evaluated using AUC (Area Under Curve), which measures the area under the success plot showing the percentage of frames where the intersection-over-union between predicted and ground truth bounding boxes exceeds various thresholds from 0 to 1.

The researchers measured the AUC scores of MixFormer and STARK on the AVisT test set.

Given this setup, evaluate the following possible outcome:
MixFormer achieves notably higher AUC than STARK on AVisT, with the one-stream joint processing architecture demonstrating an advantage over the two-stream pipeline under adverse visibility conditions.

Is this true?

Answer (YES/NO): YES